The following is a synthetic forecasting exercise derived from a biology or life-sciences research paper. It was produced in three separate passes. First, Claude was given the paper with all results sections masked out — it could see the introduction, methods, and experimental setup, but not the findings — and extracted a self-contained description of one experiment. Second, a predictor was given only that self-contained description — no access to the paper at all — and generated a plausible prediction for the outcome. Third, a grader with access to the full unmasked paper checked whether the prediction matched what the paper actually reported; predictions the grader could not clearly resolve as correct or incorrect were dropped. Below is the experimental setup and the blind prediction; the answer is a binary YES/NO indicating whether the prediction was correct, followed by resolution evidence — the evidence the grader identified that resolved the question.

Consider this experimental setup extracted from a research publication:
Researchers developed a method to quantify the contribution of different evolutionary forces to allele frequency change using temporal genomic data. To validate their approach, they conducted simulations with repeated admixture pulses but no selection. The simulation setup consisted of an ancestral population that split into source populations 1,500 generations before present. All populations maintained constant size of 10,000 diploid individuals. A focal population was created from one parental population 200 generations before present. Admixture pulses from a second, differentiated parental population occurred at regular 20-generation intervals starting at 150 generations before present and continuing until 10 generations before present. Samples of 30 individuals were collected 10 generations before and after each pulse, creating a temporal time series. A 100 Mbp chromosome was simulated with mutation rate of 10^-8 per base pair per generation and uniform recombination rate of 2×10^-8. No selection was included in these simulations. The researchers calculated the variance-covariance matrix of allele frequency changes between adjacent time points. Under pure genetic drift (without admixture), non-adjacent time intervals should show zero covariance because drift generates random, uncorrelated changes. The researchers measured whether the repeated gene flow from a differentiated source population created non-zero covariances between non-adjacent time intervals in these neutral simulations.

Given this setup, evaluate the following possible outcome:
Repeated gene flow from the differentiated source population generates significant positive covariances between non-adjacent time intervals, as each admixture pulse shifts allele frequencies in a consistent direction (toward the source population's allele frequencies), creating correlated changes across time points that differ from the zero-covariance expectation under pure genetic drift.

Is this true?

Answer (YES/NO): YES